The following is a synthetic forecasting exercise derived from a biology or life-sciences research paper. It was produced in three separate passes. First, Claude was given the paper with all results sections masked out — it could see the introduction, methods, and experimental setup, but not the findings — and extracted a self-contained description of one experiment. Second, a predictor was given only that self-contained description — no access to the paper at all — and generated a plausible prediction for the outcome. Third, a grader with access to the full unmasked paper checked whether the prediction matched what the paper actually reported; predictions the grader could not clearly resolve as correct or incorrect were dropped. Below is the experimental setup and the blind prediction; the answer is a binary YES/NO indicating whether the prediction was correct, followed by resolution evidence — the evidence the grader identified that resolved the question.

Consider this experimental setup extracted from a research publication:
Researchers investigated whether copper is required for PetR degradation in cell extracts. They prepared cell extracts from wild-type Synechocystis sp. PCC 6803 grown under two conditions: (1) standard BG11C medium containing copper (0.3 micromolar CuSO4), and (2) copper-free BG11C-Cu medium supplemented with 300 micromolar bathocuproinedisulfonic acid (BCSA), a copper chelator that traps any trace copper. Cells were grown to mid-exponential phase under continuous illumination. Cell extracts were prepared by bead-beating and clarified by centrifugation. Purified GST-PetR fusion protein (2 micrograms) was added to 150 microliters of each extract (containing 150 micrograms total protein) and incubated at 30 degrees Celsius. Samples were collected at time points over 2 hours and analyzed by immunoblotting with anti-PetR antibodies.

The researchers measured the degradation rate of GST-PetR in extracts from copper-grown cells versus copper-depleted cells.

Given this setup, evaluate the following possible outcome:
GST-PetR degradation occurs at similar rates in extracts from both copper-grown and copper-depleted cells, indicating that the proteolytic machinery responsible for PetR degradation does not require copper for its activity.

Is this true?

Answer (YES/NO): NO